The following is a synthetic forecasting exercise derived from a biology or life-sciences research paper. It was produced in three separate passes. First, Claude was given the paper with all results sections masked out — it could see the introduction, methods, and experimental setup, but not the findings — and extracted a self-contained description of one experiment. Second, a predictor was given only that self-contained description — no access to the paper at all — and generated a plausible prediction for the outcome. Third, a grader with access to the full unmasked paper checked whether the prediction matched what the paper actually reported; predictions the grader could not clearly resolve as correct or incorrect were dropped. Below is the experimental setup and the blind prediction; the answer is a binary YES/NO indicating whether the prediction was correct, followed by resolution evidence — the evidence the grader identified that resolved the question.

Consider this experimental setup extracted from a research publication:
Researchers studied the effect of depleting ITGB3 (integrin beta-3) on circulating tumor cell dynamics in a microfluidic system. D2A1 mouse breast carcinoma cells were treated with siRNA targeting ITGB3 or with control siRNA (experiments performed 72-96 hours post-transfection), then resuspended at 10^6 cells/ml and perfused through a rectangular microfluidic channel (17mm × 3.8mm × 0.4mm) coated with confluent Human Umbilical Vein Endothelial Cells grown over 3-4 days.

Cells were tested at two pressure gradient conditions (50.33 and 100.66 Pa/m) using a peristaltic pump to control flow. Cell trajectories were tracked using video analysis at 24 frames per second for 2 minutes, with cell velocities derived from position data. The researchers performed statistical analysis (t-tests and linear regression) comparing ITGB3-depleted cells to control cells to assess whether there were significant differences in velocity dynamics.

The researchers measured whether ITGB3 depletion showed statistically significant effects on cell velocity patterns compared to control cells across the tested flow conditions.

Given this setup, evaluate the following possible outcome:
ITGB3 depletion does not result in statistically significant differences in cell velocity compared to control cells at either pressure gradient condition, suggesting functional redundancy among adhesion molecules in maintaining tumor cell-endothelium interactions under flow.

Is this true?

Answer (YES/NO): NO